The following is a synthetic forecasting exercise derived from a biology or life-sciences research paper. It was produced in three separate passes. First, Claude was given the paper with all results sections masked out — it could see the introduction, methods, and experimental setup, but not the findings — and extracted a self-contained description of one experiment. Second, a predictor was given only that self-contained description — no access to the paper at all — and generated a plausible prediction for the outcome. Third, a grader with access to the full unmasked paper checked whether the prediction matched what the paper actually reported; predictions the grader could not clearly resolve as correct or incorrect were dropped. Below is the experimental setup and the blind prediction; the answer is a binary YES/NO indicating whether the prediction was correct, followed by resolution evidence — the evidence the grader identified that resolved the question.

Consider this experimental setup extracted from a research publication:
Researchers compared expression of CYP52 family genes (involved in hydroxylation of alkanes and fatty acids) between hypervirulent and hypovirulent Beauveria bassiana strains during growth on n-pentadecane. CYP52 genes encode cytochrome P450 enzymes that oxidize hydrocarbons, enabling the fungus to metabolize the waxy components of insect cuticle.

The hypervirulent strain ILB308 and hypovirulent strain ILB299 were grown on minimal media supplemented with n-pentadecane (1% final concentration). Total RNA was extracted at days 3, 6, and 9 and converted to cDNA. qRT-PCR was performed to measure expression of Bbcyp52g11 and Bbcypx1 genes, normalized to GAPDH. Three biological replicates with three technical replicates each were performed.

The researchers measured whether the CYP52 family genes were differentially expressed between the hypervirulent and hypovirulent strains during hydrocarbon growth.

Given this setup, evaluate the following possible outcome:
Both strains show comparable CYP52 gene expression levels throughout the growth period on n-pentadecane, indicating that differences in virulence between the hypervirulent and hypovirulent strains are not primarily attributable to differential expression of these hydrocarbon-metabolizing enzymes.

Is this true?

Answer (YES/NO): NO